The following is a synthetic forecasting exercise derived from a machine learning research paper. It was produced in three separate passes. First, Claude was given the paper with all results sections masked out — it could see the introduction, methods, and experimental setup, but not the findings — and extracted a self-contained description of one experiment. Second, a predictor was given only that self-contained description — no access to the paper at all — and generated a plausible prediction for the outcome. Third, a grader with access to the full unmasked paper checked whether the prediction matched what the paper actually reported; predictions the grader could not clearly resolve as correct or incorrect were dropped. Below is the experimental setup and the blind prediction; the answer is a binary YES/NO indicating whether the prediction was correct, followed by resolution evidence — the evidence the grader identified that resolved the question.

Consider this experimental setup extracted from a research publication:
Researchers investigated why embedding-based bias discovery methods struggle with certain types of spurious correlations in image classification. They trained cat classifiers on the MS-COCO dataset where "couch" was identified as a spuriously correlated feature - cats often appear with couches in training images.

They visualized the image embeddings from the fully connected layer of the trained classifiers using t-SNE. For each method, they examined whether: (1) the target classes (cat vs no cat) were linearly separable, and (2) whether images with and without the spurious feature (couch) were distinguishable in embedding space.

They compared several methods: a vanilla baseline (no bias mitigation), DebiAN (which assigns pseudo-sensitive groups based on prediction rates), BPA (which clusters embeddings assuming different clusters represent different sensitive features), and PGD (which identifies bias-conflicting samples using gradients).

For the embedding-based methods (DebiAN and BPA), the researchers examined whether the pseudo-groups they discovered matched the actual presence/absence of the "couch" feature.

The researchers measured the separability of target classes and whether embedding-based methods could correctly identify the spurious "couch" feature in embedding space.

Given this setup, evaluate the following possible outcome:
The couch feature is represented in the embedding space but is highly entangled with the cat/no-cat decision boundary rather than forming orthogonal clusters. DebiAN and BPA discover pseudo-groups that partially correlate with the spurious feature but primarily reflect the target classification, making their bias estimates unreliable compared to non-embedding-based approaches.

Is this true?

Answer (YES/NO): NO